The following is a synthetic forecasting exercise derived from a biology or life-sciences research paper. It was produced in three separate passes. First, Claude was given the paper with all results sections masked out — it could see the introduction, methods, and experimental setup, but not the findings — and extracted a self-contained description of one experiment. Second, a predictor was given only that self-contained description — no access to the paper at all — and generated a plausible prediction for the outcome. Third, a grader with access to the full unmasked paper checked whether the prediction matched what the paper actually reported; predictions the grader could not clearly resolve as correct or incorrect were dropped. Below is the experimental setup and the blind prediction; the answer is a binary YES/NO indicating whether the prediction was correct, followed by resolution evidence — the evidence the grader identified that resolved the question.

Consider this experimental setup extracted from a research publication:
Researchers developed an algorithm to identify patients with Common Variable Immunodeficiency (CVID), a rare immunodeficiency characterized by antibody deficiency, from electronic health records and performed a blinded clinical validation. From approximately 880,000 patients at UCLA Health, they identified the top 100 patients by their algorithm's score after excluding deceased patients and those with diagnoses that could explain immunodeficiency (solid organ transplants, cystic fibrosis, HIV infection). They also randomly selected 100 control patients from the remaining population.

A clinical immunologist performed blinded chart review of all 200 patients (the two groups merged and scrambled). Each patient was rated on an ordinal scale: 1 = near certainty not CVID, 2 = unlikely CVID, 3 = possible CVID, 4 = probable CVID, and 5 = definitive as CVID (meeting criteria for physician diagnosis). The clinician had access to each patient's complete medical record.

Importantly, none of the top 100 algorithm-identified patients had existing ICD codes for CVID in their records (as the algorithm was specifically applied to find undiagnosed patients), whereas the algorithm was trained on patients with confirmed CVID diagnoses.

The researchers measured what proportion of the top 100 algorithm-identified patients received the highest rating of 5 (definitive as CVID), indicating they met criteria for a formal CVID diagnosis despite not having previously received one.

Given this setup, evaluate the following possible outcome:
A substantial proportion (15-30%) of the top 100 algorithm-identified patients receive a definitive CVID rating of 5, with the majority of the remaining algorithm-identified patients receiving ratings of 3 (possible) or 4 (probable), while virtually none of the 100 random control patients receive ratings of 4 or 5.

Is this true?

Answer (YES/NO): NO